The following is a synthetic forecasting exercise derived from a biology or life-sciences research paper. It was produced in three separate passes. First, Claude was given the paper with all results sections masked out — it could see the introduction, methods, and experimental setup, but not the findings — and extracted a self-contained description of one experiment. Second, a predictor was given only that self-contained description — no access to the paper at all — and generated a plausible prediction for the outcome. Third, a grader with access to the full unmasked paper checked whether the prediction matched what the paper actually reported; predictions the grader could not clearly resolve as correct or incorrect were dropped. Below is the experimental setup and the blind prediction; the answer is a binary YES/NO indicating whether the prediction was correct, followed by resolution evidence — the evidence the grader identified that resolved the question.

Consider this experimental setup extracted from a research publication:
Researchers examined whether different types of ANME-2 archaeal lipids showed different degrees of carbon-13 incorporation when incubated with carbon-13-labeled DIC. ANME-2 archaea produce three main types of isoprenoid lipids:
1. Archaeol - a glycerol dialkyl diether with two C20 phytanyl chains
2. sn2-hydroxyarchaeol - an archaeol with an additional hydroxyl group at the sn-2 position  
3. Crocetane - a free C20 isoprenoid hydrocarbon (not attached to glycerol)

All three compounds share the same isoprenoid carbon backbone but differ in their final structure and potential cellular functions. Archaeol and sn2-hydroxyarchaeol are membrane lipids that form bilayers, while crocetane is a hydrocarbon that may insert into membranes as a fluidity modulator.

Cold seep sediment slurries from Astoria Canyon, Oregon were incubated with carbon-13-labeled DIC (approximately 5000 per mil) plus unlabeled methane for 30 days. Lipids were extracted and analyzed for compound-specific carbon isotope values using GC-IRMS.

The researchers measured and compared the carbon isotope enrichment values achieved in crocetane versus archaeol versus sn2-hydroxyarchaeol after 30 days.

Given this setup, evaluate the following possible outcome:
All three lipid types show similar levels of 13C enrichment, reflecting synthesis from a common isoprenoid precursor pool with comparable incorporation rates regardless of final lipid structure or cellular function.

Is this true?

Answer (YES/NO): NO